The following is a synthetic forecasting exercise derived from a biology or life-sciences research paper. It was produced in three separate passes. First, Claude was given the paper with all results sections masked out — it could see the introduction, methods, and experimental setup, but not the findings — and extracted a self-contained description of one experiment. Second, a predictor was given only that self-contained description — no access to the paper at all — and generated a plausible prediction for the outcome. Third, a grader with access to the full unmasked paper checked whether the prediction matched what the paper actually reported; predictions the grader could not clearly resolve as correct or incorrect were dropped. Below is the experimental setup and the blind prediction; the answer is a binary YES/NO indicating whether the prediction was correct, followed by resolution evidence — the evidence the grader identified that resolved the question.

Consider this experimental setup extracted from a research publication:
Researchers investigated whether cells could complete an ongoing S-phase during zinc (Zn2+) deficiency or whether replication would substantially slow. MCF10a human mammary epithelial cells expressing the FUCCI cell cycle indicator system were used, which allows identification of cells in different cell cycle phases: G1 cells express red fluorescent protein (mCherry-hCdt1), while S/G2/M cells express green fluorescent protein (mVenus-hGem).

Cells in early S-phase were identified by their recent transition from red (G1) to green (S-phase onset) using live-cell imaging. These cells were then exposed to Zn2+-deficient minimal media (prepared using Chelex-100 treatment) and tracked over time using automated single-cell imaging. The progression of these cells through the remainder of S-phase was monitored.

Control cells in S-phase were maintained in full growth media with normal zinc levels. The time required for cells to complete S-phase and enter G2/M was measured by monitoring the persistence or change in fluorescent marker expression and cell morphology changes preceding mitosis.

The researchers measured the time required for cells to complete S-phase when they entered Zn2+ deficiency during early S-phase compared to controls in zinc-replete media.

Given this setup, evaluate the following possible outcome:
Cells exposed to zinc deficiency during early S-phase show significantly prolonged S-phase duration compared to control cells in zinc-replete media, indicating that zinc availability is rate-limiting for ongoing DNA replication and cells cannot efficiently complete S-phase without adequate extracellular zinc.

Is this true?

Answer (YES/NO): YES